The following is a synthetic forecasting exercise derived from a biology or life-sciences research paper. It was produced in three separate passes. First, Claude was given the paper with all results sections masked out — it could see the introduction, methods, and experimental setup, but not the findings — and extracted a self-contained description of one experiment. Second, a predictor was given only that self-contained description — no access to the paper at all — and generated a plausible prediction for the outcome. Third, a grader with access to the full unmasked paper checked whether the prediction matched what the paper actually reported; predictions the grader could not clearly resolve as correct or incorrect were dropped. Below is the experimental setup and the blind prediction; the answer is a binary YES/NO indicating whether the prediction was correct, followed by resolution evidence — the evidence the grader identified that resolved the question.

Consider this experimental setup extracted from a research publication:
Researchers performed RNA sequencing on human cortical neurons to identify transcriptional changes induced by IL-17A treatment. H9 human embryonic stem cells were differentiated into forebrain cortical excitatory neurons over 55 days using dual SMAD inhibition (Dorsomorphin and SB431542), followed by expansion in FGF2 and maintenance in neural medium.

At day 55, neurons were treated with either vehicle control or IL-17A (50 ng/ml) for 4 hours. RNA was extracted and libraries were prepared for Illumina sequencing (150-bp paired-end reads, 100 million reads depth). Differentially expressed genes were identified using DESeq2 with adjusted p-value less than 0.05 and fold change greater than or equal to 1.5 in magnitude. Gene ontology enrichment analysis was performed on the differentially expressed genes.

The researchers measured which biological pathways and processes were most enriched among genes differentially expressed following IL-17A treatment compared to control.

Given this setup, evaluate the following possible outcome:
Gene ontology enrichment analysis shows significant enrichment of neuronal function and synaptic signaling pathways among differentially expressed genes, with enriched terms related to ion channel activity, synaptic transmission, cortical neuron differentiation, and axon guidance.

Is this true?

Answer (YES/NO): NO